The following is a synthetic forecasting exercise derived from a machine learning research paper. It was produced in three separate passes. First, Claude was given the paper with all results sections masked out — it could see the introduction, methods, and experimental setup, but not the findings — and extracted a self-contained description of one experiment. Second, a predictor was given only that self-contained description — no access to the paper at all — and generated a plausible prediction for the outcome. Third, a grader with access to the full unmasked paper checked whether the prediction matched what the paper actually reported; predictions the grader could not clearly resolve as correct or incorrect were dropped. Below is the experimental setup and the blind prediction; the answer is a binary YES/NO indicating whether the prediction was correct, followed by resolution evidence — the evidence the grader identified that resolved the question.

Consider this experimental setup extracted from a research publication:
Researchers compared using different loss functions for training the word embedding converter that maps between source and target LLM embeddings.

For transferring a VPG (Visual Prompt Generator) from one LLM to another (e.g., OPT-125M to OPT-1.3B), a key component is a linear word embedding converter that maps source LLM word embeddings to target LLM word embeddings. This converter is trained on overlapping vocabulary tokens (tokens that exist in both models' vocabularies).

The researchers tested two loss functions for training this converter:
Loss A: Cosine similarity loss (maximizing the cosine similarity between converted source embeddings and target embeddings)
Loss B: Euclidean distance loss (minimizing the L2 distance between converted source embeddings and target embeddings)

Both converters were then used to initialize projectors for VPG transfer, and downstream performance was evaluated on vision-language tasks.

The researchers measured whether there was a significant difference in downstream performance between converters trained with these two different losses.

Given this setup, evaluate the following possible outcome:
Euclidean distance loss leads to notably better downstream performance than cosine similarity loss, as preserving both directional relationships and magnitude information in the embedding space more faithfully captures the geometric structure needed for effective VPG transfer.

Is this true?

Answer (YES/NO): NO